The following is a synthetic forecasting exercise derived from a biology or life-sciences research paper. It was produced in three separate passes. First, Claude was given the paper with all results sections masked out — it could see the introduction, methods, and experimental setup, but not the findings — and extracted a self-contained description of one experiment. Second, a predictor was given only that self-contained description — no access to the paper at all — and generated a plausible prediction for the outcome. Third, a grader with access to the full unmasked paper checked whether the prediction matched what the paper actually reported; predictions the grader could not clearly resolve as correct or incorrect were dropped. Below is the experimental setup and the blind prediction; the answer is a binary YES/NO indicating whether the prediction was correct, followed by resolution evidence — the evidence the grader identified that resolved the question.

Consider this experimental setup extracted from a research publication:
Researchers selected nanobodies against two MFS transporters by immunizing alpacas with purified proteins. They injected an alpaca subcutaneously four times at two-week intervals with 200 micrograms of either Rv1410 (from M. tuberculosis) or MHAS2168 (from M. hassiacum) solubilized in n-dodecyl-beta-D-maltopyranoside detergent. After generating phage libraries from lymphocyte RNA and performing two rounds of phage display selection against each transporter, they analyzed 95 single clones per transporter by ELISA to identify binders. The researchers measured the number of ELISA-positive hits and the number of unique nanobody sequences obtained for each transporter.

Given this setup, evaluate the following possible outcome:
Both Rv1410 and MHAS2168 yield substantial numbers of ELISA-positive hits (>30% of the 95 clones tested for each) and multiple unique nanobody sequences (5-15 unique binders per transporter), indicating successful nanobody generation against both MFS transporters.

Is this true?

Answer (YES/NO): YES